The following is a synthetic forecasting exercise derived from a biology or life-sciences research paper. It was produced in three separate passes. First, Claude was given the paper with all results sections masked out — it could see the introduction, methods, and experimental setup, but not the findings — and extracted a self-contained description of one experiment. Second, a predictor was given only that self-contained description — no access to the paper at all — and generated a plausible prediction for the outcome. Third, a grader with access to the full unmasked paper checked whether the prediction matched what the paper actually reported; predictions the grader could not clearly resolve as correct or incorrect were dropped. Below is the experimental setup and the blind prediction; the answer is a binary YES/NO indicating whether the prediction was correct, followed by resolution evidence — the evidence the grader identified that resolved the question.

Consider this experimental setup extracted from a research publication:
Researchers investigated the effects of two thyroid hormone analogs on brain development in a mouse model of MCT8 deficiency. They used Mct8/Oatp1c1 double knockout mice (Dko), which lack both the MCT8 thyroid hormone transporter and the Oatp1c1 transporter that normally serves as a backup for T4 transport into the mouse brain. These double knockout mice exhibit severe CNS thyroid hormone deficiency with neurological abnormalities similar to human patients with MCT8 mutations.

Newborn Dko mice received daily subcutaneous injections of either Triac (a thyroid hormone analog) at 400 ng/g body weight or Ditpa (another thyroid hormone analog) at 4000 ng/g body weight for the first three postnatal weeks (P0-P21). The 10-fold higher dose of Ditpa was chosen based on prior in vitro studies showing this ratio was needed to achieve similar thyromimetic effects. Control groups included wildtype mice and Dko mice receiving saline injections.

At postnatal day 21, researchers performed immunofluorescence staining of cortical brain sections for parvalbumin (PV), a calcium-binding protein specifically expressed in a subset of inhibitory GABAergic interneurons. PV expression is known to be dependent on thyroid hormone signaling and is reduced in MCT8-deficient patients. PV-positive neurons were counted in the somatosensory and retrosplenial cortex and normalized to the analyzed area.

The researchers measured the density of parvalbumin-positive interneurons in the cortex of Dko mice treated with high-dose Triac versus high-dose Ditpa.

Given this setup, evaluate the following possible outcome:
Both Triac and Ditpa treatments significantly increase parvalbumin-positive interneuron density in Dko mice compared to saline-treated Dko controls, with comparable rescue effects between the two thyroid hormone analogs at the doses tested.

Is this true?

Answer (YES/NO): NO